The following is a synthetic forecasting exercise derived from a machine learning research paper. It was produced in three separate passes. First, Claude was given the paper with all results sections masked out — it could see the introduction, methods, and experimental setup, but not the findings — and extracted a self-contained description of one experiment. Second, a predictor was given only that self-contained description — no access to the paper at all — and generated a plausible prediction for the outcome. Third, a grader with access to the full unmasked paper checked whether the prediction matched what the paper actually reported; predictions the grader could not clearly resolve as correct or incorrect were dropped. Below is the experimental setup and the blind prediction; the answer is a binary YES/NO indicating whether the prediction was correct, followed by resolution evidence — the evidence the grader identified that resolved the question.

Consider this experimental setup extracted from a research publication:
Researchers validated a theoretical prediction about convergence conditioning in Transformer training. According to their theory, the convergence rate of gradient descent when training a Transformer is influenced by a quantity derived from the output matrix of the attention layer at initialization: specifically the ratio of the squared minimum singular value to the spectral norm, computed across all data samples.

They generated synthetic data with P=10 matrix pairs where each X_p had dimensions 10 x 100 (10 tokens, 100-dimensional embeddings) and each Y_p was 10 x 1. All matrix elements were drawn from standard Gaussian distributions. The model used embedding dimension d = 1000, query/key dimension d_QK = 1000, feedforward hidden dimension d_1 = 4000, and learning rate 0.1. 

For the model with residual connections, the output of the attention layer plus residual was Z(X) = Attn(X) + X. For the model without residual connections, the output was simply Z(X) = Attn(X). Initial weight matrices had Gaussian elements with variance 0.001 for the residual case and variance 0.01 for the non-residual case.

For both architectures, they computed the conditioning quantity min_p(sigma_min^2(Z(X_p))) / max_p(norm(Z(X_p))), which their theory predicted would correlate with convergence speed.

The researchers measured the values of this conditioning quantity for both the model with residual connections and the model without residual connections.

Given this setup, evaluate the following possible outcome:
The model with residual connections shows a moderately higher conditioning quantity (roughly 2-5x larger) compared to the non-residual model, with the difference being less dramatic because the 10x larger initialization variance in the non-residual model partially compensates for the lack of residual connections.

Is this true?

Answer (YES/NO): NO